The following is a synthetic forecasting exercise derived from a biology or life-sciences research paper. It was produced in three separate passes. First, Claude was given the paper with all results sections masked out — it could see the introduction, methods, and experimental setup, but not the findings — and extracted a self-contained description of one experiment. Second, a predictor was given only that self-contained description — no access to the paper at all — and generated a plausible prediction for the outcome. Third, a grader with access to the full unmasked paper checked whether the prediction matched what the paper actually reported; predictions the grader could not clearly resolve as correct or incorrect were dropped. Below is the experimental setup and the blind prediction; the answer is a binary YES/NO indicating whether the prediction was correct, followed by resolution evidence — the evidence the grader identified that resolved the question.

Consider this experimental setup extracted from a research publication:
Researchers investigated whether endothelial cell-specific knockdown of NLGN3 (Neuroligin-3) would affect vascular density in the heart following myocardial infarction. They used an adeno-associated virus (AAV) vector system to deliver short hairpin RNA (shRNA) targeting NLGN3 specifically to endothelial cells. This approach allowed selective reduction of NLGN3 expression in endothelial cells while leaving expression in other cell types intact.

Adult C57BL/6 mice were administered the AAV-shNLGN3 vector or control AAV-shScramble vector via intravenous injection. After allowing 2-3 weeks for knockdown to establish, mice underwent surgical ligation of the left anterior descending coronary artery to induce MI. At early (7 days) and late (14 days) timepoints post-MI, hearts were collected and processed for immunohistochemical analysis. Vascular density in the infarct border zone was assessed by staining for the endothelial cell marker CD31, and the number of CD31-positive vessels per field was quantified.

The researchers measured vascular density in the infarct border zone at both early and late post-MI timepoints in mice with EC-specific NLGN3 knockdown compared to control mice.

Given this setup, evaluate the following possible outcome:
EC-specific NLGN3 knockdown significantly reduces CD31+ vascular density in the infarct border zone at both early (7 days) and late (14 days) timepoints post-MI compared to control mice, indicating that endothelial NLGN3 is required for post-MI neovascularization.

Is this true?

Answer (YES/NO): NO